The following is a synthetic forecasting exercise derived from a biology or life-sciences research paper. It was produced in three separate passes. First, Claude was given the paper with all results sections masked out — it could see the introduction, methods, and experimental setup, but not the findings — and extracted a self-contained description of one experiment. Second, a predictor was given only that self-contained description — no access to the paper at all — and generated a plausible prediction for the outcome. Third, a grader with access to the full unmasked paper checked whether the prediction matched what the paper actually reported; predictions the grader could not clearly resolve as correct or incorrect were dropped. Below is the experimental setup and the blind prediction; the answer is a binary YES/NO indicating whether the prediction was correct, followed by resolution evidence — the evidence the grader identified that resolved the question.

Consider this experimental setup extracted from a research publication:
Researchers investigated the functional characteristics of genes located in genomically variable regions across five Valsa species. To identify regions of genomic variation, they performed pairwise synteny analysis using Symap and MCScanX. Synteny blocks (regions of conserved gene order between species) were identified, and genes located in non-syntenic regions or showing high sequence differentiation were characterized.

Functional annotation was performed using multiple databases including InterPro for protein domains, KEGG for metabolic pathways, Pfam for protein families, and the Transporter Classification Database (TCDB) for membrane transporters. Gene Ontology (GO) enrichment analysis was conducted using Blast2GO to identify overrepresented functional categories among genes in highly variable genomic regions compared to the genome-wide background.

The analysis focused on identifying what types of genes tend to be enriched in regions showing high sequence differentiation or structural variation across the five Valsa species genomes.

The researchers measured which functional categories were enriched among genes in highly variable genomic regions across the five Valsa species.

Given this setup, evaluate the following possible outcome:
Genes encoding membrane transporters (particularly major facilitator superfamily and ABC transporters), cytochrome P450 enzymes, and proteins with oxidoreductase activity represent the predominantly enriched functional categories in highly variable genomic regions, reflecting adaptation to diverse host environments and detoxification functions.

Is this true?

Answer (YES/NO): NO